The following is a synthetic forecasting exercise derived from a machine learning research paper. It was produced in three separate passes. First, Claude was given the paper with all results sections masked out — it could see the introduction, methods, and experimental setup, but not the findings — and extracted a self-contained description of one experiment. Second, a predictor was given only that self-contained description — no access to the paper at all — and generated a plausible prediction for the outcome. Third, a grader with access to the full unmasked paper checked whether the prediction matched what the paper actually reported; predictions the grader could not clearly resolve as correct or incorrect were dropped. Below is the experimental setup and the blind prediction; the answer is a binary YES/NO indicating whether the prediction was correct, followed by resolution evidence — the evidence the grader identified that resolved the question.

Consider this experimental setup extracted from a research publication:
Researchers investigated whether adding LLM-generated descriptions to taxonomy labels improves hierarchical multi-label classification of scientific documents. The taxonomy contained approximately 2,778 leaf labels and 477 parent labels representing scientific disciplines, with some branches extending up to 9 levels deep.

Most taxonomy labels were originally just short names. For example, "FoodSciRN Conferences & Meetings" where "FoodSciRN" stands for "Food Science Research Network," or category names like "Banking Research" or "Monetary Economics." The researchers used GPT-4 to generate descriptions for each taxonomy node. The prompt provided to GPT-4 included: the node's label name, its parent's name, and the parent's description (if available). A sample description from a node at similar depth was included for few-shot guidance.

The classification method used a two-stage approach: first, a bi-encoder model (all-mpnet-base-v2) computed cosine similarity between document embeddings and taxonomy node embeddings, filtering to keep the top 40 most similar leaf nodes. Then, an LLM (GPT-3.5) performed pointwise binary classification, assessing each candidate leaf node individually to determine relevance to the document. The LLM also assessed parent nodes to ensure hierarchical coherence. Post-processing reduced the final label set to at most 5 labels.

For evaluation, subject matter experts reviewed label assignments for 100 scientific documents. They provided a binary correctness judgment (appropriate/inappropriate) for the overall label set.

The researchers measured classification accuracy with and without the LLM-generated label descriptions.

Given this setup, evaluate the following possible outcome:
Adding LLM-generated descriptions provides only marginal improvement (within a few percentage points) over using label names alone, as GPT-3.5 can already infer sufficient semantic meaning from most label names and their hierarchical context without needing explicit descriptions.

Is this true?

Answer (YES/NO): NO